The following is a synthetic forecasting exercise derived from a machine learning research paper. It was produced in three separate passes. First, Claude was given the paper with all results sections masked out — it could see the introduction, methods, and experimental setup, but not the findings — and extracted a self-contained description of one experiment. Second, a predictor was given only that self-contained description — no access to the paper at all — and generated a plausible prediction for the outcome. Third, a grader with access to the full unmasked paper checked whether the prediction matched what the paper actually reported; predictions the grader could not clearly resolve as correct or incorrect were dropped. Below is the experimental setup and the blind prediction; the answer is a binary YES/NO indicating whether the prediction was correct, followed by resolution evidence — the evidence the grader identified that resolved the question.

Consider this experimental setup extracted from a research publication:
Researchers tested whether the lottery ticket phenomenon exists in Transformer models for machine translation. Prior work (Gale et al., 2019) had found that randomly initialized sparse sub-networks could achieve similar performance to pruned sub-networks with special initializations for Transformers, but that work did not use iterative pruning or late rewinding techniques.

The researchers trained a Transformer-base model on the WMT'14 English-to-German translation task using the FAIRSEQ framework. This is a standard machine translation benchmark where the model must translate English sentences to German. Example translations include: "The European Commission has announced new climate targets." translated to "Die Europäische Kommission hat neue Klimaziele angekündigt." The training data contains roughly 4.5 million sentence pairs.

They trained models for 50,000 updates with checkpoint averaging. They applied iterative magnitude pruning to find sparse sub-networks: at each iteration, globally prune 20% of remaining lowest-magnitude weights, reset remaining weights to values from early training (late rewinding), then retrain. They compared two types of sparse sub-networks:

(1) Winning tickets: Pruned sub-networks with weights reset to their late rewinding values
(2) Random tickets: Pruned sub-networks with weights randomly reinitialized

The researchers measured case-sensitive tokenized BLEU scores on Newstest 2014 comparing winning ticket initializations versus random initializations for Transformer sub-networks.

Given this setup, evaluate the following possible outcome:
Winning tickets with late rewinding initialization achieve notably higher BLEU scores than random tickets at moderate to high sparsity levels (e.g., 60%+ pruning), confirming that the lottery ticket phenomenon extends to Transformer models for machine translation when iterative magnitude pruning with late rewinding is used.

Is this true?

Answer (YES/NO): YES